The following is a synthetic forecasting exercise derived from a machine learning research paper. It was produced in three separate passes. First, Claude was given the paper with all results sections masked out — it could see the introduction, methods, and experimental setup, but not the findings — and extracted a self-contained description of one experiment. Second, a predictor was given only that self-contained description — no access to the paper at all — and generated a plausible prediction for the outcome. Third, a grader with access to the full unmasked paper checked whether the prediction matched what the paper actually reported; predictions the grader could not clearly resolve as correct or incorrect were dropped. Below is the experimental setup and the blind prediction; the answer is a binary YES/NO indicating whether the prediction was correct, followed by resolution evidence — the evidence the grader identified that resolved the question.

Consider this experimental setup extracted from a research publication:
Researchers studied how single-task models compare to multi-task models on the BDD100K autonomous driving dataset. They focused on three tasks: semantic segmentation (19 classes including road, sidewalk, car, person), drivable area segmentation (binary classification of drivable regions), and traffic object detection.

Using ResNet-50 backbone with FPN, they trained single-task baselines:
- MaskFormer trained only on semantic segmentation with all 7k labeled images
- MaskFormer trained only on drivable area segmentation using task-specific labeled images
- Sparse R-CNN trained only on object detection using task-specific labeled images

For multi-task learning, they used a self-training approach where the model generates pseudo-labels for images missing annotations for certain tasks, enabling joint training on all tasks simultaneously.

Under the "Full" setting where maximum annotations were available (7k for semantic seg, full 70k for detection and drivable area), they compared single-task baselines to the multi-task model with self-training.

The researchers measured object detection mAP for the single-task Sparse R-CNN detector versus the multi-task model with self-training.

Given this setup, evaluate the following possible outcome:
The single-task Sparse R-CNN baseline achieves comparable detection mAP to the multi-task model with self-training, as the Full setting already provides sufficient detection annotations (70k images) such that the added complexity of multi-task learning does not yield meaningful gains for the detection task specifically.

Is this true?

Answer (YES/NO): NO